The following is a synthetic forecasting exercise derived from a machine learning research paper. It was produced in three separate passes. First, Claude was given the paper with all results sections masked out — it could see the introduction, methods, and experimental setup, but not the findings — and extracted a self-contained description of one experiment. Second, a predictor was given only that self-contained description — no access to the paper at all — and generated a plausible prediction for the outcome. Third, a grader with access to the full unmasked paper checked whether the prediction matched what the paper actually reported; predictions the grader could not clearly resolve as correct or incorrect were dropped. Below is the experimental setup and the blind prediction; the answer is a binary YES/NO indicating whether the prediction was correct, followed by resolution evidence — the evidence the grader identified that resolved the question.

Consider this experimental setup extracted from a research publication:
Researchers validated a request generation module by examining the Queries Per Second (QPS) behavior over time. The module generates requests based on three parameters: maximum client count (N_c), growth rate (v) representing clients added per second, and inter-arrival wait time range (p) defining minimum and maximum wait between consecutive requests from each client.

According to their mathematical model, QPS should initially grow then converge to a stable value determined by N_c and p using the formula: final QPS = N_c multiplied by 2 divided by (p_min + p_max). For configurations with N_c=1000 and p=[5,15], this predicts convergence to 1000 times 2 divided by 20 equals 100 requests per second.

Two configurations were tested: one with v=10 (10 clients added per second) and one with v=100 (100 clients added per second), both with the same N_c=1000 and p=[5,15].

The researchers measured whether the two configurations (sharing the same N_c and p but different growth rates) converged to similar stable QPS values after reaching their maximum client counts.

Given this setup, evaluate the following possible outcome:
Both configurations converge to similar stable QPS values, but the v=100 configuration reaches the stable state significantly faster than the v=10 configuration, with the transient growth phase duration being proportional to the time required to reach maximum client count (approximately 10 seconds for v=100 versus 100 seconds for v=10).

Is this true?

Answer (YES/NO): YES